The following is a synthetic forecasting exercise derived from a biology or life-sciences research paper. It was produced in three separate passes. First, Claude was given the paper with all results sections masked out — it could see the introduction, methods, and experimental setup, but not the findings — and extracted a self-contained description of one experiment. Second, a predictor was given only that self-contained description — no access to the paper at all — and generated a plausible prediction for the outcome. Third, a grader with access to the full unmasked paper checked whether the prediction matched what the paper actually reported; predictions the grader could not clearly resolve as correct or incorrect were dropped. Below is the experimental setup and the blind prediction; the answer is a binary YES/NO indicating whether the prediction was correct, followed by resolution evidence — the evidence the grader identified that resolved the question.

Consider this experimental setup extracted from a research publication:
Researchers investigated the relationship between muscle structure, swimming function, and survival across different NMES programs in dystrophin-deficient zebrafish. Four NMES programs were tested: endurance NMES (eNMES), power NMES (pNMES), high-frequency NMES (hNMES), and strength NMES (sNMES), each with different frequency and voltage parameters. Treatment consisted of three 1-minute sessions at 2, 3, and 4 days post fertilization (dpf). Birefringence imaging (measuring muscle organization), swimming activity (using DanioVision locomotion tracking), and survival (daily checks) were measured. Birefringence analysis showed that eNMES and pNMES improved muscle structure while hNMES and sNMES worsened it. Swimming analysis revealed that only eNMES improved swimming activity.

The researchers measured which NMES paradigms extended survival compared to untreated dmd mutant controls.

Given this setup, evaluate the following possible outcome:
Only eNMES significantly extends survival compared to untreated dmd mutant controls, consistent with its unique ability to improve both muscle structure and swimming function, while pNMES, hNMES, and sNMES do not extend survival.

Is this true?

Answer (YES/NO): NO